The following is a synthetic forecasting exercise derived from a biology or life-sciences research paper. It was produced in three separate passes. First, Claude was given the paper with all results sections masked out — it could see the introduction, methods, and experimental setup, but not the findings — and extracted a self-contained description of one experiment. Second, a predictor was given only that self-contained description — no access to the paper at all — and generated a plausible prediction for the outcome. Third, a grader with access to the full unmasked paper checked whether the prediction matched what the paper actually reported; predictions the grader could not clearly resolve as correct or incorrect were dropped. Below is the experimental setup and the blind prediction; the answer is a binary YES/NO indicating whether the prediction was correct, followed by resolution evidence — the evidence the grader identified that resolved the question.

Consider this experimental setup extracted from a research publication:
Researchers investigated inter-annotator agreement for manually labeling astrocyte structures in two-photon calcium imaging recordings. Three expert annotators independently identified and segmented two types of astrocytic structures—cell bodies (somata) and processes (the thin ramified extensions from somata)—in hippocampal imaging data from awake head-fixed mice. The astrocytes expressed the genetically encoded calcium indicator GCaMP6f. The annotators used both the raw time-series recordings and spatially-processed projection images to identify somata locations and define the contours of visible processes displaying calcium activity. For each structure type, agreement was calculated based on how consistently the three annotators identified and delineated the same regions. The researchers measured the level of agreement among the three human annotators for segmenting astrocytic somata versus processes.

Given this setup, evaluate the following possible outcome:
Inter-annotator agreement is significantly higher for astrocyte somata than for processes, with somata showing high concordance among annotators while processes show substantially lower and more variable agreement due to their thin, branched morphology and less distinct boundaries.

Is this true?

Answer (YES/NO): YES